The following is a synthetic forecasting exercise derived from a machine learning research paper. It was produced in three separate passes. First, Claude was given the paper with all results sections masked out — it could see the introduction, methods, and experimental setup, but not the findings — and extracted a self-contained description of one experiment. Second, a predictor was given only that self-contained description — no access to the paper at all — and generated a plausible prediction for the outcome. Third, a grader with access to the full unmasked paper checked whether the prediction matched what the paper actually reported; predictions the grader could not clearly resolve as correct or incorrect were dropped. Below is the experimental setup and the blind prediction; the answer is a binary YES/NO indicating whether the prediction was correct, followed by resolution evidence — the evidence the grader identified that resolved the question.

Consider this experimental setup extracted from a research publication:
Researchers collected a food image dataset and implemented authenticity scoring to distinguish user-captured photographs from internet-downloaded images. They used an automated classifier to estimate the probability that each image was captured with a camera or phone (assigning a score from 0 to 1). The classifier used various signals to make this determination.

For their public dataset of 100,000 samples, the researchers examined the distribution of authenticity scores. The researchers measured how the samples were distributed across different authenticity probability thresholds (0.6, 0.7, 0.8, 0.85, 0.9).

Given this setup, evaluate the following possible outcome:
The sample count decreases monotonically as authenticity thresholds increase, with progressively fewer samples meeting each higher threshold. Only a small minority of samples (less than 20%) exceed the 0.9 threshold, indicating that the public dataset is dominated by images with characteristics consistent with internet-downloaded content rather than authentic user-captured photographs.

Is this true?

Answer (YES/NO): NO